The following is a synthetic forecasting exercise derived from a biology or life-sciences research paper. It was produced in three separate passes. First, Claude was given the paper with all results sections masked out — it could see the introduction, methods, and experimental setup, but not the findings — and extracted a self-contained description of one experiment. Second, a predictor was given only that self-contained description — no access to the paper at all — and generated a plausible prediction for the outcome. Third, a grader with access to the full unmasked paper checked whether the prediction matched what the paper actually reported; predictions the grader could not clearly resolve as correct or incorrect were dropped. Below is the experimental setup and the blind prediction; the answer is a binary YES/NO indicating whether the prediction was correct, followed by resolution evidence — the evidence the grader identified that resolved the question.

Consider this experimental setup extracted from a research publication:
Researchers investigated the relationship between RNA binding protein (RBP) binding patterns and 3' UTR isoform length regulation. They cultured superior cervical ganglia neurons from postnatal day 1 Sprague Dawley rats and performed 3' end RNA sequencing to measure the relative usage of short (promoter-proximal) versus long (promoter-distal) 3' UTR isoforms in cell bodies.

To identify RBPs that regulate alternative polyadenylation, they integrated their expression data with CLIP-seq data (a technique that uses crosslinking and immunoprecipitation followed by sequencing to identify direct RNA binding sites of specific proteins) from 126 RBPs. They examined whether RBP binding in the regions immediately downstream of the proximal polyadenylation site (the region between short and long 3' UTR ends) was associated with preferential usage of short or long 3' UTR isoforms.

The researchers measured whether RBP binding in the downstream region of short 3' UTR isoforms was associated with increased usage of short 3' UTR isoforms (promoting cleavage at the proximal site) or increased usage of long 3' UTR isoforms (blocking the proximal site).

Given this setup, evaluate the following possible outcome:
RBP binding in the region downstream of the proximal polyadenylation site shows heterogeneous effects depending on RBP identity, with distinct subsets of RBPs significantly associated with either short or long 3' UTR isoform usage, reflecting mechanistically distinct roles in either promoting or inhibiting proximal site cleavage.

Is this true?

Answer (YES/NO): NO